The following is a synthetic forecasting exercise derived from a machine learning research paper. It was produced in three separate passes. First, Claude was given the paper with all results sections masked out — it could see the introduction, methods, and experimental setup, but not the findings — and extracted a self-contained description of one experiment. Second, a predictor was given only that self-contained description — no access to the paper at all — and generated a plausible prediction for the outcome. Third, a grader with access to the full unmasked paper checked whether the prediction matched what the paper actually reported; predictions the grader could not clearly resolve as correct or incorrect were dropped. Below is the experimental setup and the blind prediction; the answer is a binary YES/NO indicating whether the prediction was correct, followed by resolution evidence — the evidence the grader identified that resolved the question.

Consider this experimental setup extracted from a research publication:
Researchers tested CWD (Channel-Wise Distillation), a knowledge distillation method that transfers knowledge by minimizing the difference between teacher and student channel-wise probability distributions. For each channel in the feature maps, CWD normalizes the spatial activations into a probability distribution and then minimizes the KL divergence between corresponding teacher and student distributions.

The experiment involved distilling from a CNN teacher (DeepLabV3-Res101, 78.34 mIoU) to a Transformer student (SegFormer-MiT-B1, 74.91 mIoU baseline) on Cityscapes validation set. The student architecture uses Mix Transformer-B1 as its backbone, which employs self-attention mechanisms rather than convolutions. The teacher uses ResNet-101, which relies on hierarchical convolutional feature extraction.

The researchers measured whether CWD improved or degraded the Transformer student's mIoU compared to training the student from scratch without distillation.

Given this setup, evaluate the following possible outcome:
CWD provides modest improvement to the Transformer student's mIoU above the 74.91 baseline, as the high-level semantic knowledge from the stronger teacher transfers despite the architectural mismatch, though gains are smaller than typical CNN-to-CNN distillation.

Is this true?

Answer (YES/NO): NO